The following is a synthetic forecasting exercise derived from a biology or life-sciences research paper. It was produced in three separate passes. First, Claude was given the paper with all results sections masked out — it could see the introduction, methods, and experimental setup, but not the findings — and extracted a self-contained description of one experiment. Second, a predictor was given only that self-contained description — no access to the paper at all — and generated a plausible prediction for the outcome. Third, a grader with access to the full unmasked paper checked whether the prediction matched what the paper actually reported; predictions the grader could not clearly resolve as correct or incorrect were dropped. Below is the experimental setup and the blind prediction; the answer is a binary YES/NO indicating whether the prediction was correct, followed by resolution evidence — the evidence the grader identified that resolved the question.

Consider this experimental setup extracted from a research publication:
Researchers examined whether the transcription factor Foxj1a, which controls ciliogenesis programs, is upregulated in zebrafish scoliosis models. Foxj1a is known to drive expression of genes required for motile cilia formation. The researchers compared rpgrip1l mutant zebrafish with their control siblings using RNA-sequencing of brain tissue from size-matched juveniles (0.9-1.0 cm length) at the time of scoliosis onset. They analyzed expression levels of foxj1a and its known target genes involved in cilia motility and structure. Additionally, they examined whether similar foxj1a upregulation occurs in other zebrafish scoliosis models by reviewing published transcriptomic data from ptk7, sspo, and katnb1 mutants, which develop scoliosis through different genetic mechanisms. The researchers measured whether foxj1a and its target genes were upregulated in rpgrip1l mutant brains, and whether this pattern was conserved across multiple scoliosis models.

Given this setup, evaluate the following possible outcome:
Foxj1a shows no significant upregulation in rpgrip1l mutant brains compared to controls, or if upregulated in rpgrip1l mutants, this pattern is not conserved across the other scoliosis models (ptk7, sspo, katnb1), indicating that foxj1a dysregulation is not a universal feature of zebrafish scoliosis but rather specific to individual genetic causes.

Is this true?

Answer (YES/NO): NO